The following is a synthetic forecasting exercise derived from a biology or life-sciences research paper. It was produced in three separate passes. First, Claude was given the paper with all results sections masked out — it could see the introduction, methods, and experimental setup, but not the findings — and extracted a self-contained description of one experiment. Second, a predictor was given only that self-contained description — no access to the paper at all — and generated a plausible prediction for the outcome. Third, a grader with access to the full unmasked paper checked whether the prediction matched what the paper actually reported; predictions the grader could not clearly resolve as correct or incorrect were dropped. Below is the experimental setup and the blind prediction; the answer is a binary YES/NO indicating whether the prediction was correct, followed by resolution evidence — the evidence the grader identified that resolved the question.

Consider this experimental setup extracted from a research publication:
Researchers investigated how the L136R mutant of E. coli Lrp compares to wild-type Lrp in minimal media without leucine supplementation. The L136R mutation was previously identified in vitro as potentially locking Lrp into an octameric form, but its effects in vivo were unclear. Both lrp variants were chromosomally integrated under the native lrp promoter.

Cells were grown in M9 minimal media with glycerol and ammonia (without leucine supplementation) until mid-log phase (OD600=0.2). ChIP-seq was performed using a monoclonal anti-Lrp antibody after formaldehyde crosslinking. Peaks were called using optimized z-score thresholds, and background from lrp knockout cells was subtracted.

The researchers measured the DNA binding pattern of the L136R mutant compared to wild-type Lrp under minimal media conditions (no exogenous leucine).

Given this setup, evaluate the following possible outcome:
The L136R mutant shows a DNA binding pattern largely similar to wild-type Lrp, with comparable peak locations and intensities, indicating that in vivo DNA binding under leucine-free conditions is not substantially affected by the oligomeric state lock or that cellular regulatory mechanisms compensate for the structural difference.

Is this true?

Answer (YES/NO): NO